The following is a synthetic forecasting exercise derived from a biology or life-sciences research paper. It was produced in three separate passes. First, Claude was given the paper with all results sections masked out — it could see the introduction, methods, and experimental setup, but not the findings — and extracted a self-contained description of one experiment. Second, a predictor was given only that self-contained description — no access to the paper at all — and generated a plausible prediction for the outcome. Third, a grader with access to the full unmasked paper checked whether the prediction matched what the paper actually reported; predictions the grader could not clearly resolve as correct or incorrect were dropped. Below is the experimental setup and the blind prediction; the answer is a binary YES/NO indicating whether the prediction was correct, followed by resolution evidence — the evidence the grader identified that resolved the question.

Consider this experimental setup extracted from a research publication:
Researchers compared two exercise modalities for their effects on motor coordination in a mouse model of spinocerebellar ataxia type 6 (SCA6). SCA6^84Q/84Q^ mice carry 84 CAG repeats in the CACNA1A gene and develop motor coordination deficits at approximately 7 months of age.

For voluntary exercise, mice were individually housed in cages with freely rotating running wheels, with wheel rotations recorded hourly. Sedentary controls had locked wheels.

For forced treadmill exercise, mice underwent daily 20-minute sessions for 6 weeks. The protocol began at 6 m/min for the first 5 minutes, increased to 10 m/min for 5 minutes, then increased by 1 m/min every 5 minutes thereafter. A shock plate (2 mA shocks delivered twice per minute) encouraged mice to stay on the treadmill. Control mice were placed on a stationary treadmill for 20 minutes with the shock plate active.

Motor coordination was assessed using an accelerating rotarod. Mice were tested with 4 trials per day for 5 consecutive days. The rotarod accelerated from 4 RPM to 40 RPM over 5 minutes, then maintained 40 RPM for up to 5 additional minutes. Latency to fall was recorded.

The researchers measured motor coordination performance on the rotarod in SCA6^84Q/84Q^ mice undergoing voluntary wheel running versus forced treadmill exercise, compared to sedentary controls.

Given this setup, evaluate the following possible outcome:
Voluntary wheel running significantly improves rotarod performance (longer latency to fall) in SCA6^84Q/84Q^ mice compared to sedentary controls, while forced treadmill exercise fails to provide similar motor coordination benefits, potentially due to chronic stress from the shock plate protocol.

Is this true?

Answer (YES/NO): NO